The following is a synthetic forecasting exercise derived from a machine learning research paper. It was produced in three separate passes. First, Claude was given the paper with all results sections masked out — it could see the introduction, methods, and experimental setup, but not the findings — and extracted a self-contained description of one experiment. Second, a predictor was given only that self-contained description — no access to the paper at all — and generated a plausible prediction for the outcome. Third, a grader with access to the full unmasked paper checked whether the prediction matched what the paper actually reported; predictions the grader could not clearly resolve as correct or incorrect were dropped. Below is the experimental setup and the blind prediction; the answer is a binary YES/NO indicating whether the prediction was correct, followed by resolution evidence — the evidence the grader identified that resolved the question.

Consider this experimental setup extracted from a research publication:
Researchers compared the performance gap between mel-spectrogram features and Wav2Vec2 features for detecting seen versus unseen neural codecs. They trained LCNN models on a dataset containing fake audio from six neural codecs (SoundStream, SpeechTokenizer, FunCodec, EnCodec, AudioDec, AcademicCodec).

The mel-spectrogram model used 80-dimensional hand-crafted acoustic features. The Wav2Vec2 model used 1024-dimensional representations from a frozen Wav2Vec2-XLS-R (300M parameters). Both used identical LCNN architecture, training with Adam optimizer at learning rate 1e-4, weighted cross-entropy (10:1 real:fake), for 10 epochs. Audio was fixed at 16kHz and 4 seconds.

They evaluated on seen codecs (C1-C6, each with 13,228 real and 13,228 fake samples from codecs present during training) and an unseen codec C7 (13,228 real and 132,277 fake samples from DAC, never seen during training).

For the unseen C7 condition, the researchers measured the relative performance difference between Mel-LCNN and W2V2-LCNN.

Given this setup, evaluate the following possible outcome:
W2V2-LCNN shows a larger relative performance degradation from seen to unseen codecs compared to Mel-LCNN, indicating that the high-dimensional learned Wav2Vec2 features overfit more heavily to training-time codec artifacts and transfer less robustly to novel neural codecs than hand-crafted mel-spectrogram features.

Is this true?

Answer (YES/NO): NO